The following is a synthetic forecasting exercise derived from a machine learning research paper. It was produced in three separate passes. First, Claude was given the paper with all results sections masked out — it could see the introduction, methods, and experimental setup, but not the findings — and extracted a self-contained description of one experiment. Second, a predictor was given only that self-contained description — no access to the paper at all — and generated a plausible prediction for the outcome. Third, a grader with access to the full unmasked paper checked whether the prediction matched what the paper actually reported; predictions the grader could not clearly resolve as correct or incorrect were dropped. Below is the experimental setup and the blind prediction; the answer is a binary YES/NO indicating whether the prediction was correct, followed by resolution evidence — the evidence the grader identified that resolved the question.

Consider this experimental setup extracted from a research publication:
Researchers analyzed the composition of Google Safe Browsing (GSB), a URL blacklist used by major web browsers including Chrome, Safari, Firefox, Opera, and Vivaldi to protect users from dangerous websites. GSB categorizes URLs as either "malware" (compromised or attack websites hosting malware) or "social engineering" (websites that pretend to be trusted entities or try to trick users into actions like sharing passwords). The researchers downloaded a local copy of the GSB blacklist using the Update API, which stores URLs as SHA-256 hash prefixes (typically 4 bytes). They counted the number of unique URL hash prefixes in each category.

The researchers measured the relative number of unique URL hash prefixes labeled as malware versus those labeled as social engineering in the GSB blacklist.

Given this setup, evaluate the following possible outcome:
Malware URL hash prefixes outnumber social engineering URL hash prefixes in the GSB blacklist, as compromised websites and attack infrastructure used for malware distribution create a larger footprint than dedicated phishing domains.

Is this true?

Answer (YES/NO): NO